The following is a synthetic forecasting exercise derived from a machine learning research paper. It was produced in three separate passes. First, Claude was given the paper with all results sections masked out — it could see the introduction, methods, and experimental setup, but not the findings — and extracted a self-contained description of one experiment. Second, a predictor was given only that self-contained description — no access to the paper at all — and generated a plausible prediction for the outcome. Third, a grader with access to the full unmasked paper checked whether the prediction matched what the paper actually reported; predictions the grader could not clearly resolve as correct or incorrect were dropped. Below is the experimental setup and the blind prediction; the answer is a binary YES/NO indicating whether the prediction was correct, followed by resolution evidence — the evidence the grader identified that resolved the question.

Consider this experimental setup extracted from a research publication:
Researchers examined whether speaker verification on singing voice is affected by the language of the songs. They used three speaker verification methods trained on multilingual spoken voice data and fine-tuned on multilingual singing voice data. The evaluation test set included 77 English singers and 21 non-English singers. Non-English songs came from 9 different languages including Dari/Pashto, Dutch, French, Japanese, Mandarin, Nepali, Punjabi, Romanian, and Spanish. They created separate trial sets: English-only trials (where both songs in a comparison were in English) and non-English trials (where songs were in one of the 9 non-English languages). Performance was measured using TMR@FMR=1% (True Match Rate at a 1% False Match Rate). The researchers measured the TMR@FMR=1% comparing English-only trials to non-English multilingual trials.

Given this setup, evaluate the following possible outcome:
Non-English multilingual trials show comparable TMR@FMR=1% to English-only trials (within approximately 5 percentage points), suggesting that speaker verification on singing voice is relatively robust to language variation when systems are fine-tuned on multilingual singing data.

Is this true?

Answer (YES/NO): NO